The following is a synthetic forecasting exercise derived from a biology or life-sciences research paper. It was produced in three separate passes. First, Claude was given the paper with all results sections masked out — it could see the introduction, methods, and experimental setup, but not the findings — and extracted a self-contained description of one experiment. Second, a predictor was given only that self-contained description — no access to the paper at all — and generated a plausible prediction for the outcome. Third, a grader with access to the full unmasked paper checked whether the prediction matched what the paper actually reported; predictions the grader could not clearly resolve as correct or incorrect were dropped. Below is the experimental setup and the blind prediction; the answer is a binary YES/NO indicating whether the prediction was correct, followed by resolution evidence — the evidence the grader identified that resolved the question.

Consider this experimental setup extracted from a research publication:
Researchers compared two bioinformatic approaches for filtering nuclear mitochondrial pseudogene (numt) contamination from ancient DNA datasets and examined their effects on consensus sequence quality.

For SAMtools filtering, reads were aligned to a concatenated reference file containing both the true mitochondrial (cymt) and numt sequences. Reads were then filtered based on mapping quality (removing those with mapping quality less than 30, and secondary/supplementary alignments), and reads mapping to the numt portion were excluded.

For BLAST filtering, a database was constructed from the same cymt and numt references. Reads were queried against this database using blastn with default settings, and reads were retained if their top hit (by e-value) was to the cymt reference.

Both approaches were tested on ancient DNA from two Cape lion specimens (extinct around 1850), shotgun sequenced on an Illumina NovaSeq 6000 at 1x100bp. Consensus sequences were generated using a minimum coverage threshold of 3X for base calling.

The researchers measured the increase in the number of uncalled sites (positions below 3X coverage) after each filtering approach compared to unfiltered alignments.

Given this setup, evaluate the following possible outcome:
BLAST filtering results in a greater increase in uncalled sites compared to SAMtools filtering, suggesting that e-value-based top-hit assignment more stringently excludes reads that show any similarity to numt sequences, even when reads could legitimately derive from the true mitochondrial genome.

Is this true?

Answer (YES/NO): NO